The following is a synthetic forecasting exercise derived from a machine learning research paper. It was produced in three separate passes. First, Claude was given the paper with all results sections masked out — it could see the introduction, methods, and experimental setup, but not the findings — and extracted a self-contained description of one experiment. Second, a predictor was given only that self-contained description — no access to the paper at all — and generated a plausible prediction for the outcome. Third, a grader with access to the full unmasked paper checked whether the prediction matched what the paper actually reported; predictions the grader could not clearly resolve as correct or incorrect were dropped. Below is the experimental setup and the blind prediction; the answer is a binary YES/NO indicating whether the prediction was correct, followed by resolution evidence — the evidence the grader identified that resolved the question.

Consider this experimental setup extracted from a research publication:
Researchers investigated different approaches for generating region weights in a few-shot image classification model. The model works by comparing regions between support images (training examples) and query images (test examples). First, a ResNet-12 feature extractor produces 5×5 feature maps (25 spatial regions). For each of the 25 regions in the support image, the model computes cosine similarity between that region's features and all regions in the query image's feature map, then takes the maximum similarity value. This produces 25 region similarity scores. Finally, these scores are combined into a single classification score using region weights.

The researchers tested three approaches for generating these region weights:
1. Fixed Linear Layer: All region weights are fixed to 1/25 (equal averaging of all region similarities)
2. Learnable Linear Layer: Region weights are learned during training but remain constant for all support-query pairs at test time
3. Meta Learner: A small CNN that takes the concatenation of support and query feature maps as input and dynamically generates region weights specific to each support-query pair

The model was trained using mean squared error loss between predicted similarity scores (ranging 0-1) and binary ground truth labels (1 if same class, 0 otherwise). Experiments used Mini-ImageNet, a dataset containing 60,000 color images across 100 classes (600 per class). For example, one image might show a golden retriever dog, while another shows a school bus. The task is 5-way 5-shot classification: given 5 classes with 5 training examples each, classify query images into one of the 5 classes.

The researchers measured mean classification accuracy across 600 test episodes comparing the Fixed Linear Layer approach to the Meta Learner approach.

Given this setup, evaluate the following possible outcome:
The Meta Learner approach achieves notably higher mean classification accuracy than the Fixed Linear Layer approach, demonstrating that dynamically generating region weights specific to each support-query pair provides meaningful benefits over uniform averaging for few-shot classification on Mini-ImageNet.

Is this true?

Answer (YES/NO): YES